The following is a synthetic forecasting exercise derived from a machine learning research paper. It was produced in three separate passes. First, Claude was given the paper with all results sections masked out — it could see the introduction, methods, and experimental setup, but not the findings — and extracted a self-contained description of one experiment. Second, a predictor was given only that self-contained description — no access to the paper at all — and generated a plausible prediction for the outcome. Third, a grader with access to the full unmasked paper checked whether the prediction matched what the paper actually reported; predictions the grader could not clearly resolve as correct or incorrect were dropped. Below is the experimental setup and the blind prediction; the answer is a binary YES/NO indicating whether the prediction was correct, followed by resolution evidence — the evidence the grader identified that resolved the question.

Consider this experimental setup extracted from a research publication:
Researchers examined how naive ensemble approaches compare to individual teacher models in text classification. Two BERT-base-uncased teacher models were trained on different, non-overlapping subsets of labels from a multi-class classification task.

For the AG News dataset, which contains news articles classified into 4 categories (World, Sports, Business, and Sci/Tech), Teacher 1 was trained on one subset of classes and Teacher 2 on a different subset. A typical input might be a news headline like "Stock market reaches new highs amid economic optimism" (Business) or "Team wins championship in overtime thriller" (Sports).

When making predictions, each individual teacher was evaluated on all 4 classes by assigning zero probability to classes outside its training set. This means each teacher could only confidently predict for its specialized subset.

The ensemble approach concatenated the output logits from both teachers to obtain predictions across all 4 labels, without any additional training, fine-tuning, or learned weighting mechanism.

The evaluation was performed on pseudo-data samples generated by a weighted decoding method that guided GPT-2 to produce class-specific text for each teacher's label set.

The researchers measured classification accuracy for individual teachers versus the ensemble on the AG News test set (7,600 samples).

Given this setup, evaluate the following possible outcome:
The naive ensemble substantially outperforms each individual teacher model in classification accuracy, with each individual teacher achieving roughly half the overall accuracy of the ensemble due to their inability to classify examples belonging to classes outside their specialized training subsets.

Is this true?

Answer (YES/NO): NO